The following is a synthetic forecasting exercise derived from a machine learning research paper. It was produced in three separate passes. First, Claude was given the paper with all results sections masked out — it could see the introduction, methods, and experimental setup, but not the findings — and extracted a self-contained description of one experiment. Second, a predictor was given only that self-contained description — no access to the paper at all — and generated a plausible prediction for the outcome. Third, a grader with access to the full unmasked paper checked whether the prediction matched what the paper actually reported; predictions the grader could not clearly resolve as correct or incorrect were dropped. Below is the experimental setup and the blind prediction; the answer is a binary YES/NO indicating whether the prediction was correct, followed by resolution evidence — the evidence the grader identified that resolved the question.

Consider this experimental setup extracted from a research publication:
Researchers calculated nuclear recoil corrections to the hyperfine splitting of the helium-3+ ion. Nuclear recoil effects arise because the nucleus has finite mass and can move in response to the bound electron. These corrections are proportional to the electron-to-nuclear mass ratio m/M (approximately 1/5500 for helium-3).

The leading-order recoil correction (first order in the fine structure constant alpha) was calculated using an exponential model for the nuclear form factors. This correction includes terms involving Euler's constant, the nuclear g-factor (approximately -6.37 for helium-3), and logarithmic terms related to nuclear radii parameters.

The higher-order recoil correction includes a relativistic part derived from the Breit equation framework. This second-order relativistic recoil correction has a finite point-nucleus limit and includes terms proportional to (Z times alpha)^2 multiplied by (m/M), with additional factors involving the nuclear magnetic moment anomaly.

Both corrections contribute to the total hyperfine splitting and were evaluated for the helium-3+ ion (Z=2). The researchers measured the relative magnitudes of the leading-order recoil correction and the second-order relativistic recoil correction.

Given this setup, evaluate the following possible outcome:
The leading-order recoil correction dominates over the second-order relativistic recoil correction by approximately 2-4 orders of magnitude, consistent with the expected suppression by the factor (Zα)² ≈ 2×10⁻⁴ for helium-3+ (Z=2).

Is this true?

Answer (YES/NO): NO